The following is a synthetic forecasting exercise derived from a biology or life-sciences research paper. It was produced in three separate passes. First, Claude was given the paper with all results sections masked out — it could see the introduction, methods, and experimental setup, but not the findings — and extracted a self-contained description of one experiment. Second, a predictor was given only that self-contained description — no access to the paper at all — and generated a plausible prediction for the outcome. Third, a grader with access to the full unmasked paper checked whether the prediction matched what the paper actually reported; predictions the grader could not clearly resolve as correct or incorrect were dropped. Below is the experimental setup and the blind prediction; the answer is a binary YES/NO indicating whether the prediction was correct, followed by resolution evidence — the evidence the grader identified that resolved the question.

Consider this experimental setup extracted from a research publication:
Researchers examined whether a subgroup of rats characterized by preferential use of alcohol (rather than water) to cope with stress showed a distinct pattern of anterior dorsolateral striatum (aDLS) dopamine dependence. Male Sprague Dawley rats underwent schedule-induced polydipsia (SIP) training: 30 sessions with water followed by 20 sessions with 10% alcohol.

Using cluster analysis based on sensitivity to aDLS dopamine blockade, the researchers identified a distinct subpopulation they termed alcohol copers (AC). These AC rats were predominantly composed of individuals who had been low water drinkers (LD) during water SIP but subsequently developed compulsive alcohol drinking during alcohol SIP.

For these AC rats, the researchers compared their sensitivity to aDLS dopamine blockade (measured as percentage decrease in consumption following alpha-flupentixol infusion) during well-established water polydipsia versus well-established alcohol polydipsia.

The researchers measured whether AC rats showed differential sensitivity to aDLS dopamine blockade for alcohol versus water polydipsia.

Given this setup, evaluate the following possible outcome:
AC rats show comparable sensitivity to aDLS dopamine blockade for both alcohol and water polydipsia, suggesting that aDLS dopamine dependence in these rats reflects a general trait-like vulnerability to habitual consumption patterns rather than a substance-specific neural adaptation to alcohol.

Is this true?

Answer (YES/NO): NO